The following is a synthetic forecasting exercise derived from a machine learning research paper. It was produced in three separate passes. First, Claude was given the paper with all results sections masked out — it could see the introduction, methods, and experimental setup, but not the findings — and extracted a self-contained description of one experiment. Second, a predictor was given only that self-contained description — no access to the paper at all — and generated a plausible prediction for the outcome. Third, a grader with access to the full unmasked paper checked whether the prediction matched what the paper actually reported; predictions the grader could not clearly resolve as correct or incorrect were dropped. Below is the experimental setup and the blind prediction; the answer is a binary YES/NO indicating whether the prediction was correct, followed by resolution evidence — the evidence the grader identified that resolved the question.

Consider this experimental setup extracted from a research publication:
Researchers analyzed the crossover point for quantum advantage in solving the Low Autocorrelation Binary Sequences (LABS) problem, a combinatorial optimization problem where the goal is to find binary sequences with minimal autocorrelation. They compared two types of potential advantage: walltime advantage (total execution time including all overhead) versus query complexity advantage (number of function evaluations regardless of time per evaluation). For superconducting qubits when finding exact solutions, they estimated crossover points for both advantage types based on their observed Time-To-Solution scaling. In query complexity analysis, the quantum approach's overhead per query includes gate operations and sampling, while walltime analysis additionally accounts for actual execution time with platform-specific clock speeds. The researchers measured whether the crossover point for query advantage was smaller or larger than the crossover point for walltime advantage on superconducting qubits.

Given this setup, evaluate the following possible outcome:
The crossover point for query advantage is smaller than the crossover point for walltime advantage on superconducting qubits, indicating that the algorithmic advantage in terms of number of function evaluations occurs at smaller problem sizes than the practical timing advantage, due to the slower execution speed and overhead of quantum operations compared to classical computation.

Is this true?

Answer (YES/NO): YES